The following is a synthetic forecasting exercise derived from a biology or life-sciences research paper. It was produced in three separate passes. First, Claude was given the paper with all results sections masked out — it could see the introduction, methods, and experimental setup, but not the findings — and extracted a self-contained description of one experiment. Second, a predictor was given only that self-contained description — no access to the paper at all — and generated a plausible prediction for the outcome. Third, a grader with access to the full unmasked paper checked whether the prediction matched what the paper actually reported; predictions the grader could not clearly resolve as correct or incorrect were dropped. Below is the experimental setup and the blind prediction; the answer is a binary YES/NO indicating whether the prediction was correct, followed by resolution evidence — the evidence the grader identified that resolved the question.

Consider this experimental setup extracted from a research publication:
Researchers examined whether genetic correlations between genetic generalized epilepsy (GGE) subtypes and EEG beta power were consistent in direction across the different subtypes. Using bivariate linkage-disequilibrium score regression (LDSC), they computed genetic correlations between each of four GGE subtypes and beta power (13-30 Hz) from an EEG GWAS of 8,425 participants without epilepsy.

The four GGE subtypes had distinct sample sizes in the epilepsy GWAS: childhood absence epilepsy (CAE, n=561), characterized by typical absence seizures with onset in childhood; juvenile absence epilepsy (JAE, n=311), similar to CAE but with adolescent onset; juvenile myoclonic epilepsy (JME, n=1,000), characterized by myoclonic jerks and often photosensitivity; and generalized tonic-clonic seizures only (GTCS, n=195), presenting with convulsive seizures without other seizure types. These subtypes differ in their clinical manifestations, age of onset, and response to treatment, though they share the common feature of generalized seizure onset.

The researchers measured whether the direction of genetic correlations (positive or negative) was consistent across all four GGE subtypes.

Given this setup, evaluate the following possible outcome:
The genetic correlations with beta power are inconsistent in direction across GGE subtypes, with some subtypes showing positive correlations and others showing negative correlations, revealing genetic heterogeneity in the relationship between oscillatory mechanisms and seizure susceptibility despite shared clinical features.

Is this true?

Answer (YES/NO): NO